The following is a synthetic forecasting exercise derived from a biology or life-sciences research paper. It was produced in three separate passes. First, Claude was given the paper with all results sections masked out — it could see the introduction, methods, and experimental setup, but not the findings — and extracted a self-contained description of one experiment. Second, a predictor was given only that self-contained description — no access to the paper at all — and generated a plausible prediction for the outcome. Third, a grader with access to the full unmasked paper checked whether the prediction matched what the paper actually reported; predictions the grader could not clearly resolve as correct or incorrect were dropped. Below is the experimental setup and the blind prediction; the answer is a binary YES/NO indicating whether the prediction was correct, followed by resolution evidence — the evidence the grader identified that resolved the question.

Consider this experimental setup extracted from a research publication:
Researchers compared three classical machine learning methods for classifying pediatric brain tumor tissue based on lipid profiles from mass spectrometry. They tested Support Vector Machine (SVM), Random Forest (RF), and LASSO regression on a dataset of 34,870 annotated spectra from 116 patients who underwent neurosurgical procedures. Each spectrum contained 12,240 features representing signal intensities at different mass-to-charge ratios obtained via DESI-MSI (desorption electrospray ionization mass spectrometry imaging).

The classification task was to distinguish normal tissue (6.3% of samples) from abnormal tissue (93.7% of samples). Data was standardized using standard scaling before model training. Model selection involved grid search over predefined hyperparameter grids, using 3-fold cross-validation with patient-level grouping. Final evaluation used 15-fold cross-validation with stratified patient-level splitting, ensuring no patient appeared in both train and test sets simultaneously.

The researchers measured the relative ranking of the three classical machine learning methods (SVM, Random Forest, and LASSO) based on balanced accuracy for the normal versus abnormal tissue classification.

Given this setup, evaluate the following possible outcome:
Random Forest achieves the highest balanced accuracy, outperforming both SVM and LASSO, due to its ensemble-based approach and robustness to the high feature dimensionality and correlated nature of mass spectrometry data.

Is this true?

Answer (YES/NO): NO